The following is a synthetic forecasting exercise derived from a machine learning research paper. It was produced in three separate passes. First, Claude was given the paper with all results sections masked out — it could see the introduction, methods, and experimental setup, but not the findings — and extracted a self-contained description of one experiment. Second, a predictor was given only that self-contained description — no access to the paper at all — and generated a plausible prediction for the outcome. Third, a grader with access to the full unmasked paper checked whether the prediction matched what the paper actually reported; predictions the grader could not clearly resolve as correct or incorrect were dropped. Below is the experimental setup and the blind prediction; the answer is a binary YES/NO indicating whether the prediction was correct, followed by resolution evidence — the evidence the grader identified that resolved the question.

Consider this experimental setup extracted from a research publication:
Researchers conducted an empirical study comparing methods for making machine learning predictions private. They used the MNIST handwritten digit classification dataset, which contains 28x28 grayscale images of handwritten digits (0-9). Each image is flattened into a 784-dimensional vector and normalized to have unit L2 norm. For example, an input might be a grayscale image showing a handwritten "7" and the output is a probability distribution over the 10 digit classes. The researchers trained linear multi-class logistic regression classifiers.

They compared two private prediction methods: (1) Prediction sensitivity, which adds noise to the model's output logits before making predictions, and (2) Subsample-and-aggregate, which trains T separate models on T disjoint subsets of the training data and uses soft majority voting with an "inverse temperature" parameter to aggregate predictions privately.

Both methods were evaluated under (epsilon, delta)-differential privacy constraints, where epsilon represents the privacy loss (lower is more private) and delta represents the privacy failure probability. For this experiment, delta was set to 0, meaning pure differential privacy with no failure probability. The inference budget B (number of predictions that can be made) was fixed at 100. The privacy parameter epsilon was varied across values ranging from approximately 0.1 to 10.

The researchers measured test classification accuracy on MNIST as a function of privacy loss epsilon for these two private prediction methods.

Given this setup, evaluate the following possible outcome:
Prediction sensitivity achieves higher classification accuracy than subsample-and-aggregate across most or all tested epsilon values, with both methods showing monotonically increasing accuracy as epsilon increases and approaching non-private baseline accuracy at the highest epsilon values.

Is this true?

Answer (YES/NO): NO